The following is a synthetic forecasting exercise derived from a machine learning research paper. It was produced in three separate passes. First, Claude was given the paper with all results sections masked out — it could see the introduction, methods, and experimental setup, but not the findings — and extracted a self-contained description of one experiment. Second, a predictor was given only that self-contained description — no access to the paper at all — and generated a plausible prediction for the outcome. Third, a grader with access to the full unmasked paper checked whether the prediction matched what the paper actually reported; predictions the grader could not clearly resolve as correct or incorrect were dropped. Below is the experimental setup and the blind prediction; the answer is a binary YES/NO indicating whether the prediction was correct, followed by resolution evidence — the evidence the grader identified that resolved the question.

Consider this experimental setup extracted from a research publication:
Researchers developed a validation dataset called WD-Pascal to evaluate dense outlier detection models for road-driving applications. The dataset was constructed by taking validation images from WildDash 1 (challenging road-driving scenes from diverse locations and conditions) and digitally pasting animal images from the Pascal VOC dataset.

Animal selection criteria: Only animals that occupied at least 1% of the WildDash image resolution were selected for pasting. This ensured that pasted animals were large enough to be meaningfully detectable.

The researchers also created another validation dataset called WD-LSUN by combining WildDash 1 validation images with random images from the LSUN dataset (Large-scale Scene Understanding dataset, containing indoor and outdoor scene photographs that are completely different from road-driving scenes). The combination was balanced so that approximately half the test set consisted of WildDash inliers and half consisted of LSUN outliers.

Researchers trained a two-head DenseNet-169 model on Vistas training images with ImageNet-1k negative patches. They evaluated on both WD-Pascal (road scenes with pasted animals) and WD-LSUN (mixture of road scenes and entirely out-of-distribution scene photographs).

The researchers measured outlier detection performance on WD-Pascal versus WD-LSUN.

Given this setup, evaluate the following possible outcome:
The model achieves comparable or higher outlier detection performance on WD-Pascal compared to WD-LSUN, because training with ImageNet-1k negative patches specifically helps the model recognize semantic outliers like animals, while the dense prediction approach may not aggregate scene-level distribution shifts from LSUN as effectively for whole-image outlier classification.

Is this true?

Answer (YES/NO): NO